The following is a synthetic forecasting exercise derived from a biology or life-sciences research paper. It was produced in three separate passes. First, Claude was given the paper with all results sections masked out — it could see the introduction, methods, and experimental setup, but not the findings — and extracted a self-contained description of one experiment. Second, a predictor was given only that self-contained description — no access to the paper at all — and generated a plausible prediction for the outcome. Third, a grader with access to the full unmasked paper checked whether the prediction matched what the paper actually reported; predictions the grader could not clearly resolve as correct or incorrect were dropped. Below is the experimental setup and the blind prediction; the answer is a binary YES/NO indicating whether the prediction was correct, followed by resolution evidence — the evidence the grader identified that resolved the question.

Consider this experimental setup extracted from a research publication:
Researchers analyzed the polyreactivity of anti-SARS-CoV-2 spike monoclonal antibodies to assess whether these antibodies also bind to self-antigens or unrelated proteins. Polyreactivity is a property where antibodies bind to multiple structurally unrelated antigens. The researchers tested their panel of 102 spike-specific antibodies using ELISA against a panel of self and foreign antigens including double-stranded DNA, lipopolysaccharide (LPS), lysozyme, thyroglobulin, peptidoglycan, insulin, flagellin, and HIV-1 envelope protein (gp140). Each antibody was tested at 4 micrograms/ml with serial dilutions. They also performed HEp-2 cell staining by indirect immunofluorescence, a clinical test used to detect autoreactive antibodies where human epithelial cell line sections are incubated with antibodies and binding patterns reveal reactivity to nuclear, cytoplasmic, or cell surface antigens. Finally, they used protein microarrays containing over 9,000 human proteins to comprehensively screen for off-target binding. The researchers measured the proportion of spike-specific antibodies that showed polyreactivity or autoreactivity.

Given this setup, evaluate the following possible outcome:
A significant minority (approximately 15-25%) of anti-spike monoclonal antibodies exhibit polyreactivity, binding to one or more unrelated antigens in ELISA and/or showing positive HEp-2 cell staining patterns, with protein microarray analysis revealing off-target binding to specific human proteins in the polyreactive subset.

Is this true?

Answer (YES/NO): NO